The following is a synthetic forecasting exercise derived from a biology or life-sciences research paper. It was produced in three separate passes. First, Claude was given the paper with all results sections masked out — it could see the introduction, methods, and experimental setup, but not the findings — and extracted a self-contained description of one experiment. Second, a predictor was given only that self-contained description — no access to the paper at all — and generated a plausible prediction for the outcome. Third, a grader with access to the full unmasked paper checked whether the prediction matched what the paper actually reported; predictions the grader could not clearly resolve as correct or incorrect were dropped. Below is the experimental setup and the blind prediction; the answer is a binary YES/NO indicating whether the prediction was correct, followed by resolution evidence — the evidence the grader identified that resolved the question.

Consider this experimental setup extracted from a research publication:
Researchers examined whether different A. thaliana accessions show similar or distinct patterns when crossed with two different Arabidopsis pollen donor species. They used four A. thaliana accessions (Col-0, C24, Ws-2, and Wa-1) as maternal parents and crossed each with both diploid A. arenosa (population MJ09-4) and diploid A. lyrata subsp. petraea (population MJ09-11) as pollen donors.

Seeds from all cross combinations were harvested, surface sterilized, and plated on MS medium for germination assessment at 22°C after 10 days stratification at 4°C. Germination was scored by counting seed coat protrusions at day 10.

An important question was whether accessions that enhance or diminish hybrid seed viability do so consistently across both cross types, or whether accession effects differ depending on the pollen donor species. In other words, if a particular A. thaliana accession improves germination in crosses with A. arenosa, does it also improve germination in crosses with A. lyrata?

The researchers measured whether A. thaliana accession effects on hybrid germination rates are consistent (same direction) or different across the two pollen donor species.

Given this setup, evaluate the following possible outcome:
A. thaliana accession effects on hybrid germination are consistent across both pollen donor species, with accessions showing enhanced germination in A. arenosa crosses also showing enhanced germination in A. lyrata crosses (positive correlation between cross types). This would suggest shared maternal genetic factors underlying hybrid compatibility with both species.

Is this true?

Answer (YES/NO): NO